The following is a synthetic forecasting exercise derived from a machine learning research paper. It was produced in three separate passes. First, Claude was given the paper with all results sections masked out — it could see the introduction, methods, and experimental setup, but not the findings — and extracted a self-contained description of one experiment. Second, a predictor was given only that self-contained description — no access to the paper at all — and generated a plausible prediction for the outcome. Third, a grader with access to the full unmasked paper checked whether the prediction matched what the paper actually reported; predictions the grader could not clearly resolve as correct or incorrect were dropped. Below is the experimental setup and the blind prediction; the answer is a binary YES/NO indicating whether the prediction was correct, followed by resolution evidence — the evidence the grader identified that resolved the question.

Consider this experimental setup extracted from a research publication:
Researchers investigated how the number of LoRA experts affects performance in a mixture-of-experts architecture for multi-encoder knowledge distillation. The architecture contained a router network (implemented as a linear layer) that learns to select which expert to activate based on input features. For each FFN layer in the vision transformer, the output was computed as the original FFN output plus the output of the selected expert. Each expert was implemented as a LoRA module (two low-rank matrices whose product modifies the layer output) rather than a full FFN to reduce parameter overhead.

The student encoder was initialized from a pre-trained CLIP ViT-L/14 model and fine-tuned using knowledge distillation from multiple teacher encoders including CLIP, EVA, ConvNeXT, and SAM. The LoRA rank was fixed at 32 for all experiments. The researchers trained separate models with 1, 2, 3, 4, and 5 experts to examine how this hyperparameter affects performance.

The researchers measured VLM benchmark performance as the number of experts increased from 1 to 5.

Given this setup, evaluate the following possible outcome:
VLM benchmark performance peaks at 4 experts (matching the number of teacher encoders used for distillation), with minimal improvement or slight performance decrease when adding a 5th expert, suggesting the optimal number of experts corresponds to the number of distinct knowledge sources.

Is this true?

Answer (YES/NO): NO